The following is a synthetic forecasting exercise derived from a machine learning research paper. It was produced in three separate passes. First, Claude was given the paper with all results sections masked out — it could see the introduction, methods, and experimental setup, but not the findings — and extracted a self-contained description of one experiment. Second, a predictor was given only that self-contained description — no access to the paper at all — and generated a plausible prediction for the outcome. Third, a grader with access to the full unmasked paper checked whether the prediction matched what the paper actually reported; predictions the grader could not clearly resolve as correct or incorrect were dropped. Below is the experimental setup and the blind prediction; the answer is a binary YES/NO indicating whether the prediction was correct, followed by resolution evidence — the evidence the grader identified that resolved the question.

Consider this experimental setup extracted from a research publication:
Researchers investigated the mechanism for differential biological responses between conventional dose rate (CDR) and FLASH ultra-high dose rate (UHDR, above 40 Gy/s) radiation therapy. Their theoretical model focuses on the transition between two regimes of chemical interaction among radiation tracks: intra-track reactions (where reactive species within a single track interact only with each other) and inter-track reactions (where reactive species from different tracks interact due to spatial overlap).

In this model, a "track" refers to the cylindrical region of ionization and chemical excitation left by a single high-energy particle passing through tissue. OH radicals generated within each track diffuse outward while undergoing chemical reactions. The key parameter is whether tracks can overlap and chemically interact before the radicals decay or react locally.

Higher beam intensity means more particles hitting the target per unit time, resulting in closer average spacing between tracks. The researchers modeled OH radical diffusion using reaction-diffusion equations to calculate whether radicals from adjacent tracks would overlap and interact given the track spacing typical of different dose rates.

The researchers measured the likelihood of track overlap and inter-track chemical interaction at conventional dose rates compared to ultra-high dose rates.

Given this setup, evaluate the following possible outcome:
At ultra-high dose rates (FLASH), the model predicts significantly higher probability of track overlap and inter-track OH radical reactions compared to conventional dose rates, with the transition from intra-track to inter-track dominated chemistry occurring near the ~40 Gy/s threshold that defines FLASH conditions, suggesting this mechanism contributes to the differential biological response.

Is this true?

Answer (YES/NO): NO